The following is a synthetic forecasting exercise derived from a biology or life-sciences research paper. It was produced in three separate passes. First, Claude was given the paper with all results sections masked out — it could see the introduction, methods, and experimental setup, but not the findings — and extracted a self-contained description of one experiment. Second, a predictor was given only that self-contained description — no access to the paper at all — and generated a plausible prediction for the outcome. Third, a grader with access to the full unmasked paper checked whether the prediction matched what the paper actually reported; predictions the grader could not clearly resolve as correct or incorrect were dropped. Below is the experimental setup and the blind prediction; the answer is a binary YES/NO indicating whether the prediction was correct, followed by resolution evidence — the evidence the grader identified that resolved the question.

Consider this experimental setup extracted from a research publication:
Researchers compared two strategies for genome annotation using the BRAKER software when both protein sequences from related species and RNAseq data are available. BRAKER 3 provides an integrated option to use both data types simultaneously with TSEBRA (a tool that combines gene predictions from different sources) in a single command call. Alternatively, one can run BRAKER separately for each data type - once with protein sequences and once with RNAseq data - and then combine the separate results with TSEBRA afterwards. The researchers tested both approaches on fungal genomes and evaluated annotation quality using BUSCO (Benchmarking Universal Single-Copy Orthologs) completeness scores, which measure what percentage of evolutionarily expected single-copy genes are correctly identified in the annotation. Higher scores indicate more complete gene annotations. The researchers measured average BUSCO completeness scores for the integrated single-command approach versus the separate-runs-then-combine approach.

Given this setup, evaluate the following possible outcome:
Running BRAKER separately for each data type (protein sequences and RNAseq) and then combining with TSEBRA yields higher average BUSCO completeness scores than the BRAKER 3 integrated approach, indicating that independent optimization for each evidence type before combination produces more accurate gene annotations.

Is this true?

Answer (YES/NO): YES